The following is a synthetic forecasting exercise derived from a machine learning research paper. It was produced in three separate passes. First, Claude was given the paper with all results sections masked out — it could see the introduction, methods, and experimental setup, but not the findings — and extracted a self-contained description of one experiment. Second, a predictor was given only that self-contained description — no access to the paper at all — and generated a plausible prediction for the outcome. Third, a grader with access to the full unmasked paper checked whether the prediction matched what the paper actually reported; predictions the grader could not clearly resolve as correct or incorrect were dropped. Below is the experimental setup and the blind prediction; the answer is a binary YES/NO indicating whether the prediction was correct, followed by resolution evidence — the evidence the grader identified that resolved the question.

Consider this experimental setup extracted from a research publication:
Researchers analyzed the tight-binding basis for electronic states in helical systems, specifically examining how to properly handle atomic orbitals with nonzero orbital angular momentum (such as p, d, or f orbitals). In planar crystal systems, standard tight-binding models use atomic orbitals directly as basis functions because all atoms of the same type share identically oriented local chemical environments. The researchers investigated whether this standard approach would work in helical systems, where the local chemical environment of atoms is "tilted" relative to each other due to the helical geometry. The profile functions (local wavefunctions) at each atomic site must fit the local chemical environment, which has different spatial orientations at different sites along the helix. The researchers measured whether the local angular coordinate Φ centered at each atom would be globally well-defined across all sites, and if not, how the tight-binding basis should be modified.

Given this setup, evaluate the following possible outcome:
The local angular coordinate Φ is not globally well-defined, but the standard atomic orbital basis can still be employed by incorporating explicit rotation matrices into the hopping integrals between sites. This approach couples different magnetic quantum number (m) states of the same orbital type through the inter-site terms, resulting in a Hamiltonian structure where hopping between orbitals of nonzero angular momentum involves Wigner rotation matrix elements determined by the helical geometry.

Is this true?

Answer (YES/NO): NO